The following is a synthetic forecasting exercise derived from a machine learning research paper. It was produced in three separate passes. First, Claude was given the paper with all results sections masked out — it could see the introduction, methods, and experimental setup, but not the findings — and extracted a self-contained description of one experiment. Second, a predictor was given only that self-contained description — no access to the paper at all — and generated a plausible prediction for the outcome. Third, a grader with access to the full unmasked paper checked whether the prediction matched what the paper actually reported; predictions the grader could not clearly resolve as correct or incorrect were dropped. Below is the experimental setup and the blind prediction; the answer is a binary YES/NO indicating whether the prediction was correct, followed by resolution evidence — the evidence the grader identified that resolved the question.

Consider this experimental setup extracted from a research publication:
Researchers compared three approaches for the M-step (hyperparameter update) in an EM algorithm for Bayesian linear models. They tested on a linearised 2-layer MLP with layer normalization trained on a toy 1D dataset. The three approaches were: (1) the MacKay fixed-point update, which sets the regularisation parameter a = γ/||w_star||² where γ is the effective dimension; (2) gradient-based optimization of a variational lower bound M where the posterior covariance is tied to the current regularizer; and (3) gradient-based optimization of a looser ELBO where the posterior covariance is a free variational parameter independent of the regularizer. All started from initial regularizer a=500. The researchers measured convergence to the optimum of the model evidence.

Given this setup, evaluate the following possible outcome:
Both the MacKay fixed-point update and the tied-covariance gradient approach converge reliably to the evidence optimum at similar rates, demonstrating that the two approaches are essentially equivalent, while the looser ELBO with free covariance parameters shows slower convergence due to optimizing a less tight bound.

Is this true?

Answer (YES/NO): NO